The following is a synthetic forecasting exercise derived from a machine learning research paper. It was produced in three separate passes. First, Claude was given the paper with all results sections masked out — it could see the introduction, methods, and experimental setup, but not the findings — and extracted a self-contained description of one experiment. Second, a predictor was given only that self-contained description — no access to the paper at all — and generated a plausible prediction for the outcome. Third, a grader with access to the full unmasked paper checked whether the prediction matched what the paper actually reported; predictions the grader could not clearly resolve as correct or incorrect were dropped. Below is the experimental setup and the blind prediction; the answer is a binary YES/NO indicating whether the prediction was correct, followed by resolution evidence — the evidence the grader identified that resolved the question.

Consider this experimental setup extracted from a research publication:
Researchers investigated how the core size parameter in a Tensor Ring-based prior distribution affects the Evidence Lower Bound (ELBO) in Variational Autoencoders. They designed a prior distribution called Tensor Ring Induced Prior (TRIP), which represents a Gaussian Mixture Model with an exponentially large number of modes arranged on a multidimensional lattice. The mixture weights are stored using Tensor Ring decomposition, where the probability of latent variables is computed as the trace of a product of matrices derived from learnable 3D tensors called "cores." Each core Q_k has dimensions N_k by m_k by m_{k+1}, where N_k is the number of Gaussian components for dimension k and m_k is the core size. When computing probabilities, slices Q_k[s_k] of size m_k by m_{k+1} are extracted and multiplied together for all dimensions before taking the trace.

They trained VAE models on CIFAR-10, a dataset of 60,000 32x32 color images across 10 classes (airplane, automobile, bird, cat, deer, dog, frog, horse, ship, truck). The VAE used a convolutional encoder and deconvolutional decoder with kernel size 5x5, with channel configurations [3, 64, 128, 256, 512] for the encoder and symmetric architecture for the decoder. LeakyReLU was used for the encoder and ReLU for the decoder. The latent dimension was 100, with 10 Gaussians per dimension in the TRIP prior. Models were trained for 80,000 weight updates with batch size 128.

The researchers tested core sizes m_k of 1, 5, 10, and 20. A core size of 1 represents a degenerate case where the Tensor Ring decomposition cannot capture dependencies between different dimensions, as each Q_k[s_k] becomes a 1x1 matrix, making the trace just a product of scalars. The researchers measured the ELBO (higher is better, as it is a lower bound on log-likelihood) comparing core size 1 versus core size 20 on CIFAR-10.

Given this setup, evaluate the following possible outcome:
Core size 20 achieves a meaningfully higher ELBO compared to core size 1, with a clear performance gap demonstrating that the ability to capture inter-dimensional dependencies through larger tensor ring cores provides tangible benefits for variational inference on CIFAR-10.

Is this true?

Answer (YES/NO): NO